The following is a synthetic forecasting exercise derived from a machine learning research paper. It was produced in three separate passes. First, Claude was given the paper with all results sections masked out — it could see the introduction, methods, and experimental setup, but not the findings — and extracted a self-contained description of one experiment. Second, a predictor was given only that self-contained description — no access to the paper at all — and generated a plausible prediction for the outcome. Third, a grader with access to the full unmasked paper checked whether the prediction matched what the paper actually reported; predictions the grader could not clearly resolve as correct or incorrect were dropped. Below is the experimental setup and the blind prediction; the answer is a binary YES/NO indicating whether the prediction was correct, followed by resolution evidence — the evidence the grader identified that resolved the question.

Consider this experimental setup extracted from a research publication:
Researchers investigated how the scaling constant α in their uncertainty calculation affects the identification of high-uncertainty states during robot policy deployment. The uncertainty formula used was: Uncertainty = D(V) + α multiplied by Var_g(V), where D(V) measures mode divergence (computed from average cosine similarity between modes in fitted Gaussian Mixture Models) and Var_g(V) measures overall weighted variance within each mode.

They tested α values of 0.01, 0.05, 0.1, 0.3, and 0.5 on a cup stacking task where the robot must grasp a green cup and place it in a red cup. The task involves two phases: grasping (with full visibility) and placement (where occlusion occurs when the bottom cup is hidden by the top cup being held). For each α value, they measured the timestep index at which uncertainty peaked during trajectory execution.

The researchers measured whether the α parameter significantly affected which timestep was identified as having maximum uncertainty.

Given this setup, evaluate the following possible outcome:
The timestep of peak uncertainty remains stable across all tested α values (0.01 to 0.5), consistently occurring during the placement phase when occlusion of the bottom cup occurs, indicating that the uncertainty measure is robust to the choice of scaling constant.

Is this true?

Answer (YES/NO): YES